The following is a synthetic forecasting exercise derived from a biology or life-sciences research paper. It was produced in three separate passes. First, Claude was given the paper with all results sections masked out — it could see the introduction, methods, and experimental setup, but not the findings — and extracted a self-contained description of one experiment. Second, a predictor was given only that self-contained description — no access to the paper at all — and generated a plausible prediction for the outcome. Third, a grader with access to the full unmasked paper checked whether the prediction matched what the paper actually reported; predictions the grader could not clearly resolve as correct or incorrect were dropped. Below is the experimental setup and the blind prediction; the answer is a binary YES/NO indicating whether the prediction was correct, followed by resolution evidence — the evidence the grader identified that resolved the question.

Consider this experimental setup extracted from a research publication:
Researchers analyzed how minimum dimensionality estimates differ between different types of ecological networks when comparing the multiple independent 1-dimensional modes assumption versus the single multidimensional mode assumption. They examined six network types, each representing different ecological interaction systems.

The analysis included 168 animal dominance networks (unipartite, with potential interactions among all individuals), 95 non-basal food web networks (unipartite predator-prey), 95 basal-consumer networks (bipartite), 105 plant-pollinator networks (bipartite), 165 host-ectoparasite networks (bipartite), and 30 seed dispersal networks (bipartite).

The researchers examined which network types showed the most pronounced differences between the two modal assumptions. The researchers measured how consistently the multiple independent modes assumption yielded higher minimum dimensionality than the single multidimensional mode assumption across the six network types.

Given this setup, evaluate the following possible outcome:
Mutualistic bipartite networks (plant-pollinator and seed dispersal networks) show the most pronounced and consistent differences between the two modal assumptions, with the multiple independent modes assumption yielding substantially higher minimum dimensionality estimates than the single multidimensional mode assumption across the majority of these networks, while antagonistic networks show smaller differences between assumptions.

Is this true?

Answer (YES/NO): NO